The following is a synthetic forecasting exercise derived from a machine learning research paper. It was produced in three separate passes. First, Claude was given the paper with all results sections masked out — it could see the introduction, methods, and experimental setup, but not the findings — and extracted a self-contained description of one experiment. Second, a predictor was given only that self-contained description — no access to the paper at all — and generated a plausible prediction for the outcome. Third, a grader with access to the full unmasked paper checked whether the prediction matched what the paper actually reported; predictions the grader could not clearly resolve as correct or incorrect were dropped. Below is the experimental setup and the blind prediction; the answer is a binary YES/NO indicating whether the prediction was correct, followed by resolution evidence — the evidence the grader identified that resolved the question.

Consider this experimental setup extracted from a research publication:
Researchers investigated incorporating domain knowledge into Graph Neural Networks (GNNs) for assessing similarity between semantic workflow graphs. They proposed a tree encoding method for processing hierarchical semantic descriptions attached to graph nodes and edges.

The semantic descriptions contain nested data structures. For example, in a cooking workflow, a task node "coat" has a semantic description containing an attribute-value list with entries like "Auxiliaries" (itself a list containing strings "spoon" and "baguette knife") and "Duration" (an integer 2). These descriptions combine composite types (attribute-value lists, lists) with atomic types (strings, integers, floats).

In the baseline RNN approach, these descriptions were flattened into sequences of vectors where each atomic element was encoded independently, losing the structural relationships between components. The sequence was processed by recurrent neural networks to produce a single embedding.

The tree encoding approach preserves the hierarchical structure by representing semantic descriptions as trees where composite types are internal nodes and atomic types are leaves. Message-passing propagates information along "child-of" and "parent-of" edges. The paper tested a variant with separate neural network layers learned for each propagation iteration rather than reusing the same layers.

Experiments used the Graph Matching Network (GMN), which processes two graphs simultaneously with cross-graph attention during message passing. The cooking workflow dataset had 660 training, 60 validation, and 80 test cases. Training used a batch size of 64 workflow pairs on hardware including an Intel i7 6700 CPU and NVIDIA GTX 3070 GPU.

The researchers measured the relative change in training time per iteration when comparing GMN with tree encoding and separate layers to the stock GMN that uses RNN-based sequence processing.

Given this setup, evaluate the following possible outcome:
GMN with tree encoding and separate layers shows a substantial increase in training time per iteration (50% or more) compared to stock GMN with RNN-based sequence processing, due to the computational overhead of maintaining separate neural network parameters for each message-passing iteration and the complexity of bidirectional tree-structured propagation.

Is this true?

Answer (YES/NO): NO